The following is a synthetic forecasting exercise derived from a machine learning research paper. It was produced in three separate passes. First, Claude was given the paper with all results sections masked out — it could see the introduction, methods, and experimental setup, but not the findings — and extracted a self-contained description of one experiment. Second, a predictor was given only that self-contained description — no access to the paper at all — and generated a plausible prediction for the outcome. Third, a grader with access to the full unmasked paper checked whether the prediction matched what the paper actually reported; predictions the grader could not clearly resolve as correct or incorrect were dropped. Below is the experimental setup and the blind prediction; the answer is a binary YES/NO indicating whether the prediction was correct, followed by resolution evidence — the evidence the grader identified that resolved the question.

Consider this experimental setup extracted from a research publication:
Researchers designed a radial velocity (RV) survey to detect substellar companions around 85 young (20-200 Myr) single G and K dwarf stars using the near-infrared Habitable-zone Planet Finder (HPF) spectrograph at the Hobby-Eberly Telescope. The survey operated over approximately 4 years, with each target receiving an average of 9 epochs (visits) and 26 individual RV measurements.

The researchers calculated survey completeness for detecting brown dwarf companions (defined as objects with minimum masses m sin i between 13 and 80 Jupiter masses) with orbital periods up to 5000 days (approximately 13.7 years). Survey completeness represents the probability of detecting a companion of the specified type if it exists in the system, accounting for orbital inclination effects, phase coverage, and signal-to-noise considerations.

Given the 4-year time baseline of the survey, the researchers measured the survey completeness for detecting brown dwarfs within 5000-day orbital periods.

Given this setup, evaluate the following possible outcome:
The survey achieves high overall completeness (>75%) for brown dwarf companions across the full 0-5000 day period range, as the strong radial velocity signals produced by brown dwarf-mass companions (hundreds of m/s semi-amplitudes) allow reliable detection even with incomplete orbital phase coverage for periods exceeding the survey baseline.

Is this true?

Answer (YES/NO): YES